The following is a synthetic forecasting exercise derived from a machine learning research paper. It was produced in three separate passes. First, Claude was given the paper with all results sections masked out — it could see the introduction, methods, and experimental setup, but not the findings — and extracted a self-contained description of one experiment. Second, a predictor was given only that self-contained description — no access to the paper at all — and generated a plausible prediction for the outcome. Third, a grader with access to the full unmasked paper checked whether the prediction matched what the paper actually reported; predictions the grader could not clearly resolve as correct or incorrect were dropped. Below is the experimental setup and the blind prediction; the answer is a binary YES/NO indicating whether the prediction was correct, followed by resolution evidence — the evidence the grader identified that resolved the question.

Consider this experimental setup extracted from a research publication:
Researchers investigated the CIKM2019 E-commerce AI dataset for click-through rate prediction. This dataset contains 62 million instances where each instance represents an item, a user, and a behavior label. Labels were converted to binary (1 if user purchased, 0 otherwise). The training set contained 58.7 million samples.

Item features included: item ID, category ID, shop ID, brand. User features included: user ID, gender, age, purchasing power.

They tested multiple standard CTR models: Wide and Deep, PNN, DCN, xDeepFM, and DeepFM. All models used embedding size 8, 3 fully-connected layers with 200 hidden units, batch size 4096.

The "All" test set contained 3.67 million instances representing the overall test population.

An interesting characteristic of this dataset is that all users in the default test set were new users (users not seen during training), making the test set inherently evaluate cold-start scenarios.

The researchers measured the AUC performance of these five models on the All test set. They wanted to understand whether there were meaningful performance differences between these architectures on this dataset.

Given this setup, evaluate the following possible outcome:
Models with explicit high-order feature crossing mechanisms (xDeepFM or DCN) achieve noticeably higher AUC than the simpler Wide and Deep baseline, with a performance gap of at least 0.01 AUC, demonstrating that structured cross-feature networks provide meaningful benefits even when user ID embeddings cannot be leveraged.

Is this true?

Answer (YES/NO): NO